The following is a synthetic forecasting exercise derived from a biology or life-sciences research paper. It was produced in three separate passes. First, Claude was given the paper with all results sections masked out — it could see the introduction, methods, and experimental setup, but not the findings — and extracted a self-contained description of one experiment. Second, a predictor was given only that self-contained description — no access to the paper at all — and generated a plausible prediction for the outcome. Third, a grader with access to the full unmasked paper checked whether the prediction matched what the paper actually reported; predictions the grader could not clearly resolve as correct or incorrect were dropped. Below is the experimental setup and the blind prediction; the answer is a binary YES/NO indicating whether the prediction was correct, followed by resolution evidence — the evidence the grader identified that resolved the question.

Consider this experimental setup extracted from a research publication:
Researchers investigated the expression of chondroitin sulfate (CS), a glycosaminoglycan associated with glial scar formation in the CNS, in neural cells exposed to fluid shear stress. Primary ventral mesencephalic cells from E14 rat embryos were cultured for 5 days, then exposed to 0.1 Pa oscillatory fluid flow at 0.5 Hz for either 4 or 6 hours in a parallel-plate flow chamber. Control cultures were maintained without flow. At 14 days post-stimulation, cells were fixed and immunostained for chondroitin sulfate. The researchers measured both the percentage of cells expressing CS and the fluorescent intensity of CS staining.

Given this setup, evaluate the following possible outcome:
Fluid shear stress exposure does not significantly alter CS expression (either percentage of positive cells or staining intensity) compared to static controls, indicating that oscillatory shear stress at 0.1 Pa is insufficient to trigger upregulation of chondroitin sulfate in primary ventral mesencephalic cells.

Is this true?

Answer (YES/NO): NO